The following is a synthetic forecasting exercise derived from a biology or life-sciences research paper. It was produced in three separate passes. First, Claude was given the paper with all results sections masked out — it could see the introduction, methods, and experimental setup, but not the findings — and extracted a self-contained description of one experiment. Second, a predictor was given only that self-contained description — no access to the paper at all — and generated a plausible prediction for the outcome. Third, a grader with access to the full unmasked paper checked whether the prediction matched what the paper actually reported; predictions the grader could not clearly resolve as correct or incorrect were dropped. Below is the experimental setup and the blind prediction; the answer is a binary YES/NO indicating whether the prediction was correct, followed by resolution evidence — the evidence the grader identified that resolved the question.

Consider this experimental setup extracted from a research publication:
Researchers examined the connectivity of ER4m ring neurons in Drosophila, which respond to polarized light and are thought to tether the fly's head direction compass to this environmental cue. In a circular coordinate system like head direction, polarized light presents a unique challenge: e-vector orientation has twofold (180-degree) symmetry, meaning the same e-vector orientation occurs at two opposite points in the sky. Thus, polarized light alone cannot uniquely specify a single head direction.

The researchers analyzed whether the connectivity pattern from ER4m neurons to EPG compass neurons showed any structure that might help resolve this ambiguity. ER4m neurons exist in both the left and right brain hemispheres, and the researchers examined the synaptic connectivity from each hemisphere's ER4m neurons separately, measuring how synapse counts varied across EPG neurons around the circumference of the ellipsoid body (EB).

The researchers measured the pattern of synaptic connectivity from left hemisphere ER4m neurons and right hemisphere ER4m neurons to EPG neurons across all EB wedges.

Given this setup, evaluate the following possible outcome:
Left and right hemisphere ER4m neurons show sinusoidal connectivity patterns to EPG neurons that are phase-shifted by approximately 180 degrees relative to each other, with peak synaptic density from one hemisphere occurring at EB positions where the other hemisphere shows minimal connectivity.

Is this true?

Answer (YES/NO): YES